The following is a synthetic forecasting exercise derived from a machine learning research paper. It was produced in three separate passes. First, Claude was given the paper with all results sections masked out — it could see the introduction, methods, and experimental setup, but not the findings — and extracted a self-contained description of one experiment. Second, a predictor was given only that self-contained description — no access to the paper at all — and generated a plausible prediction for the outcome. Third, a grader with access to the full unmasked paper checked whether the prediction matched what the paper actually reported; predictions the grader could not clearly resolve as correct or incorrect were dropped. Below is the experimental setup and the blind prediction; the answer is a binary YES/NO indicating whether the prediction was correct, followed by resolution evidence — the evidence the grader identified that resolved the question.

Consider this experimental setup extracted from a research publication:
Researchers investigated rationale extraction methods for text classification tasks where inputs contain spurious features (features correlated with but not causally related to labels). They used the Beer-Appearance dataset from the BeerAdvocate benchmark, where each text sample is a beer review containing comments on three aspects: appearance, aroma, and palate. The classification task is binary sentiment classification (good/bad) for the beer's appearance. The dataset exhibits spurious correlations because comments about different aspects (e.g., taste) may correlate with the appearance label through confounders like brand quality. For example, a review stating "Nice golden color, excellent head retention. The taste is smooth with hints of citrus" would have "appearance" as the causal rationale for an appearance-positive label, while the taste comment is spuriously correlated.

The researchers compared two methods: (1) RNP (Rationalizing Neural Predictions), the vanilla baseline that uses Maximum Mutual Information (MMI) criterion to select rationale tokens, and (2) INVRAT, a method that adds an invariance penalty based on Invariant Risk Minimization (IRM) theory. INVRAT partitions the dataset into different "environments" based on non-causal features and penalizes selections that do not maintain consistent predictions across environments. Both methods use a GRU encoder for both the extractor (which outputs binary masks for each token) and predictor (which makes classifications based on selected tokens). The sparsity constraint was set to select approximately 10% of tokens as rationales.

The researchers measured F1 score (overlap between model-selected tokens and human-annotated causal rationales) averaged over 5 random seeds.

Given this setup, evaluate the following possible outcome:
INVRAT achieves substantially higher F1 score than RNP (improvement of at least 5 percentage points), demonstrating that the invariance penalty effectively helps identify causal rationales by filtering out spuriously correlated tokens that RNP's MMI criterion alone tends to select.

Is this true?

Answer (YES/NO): NO